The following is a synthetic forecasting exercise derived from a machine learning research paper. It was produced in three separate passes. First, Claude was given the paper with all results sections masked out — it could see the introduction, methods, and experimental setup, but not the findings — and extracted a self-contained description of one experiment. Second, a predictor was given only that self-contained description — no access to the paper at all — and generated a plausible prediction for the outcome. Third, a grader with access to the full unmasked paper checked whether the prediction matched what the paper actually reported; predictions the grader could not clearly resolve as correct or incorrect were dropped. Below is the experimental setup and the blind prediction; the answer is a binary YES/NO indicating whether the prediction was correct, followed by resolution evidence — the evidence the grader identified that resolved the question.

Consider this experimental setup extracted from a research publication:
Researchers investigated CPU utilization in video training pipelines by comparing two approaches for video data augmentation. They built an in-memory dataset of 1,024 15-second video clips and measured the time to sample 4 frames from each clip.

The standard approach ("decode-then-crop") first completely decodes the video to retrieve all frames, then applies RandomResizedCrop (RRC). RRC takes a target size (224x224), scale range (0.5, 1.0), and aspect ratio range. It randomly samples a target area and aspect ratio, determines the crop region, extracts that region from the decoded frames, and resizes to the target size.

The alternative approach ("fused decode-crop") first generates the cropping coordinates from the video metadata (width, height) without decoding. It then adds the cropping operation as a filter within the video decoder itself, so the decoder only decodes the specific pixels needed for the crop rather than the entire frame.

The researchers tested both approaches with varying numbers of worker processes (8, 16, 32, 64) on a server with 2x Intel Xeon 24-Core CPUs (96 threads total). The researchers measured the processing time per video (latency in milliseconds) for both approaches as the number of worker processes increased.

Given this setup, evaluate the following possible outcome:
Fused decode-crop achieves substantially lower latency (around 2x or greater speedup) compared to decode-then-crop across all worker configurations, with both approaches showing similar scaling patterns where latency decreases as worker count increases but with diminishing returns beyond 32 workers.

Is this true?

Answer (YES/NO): NO